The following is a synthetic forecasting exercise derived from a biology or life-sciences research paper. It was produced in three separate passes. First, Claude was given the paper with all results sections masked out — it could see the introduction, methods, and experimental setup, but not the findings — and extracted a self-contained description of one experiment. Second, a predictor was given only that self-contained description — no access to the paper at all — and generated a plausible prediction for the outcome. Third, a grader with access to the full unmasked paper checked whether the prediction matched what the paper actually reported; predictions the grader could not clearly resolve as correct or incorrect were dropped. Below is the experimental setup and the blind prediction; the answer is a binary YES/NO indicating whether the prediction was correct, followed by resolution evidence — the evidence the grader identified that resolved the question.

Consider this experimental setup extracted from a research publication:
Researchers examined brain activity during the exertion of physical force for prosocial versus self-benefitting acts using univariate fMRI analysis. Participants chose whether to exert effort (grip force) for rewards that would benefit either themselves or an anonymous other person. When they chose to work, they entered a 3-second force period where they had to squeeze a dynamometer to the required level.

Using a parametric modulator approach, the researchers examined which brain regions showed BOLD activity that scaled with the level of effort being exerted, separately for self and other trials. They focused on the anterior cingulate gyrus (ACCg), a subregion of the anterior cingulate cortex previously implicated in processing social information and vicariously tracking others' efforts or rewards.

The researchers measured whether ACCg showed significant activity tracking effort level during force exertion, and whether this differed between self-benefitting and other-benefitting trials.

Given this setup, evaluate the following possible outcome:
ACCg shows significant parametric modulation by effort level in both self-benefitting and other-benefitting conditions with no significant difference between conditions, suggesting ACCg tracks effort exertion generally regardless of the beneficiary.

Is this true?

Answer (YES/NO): NO